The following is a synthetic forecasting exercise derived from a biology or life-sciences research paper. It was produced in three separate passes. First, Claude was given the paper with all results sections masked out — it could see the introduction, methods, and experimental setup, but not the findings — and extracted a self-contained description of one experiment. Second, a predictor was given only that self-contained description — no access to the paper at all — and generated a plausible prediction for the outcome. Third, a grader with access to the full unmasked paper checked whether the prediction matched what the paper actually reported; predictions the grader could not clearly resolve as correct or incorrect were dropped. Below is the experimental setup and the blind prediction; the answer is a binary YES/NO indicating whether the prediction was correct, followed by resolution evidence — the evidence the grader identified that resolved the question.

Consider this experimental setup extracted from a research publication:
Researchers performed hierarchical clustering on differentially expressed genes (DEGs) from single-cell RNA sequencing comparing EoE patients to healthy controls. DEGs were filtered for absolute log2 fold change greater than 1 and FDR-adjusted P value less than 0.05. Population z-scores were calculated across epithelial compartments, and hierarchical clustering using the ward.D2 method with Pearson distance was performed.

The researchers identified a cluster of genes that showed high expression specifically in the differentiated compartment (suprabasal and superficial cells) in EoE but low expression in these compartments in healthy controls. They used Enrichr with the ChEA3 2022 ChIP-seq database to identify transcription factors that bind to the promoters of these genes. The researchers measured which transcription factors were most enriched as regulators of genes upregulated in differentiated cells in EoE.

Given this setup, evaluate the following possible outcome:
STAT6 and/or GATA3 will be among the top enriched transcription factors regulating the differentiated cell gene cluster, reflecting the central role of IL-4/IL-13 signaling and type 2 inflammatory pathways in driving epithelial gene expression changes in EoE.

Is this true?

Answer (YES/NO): NO